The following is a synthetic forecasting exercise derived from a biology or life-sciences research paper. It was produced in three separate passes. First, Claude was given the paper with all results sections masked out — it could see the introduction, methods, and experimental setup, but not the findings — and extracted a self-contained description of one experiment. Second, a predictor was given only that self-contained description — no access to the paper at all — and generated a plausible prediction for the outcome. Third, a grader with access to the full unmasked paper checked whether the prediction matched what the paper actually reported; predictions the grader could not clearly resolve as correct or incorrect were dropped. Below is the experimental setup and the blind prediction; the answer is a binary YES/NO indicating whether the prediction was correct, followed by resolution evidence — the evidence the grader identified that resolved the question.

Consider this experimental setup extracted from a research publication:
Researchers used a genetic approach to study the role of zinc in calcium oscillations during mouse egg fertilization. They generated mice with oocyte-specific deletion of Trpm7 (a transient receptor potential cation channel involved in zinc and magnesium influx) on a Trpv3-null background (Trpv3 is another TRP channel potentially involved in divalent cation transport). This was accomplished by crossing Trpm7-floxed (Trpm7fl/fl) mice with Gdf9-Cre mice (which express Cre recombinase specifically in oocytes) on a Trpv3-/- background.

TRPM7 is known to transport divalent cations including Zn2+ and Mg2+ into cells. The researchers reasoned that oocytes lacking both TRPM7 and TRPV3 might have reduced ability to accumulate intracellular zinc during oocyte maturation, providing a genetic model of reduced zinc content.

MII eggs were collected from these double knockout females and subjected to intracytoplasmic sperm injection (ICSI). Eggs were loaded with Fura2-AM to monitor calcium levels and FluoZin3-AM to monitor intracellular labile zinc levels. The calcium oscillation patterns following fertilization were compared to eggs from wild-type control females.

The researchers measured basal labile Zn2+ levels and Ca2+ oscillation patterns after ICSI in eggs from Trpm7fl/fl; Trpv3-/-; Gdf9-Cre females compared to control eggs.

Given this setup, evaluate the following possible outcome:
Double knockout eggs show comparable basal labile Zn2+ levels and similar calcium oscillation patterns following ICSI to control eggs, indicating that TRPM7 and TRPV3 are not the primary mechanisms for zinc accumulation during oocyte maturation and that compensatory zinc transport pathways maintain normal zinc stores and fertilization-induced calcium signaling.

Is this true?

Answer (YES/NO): NO